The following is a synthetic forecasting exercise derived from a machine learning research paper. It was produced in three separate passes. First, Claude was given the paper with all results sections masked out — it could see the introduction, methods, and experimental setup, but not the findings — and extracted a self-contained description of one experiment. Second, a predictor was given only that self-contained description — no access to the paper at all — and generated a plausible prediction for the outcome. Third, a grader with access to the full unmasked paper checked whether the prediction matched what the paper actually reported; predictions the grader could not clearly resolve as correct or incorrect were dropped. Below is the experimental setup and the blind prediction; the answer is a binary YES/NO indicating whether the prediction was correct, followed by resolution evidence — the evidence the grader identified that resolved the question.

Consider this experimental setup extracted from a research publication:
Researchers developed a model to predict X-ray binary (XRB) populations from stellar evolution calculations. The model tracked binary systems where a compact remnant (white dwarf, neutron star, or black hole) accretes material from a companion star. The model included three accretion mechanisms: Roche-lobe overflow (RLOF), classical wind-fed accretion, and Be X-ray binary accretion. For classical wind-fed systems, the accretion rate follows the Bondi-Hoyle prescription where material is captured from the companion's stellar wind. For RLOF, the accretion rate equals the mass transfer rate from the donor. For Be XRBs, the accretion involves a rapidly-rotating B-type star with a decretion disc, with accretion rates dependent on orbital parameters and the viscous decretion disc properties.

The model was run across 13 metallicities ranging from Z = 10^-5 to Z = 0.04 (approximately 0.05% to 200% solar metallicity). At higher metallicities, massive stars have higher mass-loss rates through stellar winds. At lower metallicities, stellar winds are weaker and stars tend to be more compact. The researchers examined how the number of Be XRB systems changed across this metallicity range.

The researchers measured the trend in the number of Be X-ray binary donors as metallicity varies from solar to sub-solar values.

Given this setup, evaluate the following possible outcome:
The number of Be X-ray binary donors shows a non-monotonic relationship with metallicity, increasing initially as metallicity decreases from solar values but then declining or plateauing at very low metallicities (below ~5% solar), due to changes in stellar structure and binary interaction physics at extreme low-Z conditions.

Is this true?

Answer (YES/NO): YES